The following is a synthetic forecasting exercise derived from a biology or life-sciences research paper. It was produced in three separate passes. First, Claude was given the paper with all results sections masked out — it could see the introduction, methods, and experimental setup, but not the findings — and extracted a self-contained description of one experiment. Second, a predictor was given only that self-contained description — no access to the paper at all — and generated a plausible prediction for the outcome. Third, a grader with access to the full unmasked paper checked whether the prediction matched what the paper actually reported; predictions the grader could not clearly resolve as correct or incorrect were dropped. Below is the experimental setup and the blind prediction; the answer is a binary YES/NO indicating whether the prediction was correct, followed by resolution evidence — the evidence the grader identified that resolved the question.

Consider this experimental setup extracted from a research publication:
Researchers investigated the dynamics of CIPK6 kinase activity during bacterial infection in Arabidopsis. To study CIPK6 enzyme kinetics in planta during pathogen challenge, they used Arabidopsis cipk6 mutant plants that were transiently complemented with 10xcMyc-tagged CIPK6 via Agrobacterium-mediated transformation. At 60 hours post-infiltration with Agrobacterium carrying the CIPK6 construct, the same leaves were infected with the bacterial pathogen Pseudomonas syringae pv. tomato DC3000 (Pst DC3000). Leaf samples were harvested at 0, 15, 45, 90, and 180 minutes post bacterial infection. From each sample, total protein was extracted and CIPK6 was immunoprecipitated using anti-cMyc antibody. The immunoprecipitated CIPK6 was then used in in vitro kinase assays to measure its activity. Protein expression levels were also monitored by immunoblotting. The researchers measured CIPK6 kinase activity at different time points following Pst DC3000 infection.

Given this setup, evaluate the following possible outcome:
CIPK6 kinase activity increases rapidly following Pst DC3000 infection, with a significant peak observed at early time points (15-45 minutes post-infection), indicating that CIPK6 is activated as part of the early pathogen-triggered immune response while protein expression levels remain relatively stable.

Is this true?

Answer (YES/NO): NO